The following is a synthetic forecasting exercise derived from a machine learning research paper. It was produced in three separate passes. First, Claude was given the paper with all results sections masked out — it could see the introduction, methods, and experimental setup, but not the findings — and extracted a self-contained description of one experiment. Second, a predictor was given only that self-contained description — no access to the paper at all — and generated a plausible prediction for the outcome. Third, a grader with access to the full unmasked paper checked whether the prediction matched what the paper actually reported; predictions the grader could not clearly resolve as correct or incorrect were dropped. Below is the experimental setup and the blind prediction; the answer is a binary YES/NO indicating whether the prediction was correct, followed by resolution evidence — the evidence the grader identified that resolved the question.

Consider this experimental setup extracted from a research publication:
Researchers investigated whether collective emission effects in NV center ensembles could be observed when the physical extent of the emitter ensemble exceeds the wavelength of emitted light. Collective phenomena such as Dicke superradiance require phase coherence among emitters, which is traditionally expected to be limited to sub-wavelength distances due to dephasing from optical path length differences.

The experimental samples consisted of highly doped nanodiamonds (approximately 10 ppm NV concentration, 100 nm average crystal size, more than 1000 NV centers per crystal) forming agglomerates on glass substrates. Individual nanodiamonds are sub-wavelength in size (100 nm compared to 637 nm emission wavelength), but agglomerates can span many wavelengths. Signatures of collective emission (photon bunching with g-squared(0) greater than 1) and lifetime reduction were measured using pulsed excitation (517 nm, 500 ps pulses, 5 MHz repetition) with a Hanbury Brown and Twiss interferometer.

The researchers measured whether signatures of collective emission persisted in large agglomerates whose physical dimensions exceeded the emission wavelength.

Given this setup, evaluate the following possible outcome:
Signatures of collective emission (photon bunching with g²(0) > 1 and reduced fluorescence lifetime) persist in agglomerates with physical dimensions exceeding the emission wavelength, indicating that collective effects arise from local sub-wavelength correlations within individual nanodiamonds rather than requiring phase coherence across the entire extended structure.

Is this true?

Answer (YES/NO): NO